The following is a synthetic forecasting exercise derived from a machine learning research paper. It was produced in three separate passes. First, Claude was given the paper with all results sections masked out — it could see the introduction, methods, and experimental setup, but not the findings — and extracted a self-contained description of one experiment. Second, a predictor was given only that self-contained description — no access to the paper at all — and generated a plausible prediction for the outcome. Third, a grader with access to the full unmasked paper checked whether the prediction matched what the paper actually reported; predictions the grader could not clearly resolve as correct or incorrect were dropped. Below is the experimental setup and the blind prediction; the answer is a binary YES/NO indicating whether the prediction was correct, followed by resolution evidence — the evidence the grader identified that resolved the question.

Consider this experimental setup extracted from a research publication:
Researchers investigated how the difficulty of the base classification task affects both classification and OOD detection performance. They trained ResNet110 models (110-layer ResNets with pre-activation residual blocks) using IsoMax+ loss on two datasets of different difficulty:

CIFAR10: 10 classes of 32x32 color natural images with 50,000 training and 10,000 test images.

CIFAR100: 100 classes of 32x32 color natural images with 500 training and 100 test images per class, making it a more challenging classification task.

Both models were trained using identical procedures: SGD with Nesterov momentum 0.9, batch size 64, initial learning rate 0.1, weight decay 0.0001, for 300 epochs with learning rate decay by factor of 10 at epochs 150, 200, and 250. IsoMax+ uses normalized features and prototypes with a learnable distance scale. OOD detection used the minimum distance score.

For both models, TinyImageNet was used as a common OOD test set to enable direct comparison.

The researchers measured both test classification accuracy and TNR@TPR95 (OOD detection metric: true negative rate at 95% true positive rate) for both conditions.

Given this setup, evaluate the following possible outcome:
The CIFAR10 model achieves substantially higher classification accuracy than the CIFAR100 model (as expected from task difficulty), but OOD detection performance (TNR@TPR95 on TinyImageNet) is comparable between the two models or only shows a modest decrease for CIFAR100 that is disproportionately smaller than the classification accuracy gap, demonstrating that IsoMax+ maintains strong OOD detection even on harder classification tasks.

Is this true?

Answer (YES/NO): NO